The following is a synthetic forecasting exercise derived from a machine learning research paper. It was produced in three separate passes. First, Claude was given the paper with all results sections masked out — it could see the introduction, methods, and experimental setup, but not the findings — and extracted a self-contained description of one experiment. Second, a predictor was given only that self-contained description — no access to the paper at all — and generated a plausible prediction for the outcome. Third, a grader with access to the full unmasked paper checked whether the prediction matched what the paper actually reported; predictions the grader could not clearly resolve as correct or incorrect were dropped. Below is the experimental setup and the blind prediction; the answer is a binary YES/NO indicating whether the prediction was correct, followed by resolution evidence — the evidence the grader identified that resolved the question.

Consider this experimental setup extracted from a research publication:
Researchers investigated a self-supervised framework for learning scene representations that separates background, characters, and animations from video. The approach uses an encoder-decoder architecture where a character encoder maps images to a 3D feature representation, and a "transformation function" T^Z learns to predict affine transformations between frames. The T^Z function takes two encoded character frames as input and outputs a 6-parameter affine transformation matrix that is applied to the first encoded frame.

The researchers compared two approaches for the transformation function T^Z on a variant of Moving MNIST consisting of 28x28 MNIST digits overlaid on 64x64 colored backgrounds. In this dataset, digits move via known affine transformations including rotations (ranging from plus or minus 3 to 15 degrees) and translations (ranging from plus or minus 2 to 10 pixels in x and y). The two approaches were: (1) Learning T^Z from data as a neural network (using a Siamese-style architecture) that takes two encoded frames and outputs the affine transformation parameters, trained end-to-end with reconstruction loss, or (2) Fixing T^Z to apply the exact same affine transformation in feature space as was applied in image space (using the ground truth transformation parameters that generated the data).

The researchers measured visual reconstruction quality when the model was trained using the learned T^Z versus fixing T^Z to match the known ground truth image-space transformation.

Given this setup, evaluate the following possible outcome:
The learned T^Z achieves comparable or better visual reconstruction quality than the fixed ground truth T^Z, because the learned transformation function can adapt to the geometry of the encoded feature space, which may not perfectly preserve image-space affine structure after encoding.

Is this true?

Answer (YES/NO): YES